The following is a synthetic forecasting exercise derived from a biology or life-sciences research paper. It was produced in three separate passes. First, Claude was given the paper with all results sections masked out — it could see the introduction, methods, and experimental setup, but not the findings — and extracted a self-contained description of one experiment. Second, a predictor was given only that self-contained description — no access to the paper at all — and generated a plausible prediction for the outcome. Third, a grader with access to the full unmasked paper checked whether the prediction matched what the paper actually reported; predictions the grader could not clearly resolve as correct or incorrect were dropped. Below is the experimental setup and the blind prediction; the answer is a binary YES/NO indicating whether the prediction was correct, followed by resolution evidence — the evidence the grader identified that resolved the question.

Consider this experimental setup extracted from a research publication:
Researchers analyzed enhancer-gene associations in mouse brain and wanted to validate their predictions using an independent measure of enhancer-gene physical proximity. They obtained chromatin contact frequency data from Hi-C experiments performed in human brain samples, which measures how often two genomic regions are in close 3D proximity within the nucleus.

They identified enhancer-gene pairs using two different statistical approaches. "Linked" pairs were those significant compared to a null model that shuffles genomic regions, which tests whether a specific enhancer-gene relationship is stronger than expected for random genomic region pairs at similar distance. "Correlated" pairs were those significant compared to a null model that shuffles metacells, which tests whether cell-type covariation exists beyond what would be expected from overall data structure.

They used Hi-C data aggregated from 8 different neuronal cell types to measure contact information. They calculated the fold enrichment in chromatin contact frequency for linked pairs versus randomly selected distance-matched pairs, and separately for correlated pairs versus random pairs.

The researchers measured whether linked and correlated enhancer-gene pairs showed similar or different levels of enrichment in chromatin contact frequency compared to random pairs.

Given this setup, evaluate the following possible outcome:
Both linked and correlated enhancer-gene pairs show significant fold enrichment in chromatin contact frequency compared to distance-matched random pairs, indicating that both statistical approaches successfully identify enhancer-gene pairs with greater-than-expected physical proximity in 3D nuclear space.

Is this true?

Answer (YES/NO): YES